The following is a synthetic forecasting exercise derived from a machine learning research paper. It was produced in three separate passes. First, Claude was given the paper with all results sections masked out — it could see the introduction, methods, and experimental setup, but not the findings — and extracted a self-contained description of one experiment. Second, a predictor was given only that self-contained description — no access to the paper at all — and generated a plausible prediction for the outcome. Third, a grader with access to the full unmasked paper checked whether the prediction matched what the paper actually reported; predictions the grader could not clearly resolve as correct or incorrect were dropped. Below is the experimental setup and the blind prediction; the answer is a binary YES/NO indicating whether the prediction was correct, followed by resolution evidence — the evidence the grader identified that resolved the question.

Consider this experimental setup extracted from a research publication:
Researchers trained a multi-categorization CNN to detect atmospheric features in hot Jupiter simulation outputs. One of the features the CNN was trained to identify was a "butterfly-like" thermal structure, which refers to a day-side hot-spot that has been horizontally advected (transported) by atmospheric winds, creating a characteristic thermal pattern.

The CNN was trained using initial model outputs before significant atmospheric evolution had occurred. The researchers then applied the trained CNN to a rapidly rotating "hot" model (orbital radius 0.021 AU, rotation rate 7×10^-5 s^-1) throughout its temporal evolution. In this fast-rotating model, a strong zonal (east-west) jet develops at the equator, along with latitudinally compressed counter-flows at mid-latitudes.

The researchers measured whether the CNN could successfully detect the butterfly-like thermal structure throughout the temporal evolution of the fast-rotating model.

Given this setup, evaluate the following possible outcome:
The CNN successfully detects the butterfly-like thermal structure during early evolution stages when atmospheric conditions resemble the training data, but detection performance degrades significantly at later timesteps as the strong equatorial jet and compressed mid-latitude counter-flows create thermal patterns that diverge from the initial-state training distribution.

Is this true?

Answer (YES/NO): YES